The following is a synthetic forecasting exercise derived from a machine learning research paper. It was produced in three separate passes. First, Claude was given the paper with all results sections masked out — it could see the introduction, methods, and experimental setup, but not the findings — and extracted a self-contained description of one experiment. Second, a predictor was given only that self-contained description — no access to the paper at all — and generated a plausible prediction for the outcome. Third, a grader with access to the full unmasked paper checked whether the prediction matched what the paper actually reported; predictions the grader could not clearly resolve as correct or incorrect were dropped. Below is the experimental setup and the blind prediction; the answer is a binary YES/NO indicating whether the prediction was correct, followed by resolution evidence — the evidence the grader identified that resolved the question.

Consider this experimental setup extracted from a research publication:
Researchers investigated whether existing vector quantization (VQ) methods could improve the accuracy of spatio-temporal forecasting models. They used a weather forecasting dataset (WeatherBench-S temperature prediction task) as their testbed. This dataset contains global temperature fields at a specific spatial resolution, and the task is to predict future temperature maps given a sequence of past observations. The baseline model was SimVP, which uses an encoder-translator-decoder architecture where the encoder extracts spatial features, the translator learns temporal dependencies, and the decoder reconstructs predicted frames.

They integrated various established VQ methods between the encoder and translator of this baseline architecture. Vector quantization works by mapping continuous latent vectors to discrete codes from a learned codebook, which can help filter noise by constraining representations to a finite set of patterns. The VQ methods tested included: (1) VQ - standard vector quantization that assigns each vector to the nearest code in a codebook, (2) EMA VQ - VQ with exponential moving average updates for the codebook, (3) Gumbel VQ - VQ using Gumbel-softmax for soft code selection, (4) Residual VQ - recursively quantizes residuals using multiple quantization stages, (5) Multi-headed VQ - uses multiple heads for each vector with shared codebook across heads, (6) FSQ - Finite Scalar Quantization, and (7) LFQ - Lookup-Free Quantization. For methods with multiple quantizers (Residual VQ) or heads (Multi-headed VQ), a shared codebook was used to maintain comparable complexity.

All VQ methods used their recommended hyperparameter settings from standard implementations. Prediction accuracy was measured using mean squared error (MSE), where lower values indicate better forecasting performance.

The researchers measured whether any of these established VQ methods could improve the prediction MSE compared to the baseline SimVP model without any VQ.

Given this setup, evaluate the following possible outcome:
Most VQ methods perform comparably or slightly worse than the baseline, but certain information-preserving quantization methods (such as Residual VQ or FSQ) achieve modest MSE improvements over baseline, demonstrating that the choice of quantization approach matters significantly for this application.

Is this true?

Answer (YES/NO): NO